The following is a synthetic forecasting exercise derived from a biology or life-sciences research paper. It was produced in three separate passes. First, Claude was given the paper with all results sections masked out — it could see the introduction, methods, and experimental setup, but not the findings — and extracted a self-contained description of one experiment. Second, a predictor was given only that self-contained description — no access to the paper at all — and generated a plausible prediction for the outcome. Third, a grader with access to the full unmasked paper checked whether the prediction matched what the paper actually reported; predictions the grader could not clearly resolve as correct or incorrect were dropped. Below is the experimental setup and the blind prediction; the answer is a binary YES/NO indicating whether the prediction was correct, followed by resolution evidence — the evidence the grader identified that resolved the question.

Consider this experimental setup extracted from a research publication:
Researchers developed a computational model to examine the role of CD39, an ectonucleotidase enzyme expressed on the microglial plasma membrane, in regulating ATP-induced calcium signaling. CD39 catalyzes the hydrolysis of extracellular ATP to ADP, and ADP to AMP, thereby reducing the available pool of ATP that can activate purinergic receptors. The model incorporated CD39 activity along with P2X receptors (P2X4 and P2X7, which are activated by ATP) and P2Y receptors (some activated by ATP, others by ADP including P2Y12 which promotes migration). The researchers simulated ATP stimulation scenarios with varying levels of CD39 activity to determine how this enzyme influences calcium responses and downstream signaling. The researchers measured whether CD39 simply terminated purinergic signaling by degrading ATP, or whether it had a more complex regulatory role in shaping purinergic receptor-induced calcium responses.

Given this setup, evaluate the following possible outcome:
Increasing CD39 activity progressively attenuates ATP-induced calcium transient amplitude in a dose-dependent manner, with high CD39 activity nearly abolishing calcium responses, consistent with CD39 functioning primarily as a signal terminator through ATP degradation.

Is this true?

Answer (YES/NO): NO